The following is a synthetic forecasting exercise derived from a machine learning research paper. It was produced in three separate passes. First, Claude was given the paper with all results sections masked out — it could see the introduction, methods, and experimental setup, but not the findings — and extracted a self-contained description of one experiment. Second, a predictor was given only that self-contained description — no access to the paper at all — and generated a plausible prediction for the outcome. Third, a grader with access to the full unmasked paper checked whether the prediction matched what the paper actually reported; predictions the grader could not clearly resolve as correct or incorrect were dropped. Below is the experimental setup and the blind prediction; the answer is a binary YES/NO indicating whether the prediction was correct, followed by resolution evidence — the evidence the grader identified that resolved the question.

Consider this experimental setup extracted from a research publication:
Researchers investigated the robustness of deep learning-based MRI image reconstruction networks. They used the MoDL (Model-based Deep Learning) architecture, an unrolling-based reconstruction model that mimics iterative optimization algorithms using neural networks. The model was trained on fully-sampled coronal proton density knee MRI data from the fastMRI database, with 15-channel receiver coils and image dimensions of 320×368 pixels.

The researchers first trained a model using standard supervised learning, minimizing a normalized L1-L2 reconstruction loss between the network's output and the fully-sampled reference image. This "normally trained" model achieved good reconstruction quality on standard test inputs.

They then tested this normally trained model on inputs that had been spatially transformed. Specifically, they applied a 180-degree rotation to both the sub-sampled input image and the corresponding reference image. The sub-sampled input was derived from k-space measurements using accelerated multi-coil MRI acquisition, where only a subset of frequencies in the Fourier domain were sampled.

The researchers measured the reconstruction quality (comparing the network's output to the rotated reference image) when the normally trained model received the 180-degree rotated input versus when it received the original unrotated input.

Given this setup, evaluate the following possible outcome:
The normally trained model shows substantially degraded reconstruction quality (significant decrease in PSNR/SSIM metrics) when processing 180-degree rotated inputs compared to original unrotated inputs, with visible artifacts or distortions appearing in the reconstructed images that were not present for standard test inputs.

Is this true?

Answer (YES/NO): YES